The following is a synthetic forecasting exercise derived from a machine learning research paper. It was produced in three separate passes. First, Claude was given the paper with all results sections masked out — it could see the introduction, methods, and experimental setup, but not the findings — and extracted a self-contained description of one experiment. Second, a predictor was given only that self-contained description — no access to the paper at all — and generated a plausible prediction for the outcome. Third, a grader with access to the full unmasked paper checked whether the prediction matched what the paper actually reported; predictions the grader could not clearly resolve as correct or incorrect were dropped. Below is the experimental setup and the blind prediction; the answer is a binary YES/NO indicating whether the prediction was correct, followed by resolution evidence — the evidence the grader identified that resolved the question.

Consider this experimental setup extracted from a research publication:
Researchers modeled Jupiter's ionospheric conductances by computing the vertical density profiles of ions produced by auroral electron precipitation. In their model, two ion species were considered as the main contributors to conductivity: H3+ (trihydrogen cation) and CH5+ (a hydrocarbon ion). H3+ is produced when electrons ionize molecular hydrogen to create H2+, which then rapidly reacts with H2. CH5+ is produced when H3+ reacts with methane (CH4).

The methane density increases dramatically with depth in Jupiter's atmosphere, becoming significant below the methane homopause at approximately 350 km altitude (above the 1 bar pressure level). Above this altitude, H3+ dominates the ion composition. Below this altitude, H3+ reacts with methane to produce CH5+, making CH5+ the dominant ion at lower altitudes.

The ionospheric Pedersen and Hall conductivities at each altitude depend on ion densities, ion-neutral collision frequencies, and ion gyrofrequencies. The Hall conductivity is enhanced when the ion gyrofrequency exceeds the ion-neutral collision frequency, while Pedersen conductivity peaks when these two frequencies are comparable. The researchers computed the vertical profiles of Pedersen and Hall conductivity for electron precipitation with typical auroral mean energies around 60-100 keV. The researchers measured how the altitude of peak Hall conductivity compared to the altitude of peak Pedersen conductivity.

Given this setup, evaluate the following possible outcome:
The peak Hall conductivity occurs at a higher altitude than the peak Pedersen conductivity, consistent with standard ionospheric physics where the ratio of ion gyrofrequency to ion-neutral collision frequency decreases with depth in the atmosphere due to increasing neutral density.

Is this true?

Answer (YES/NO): NO